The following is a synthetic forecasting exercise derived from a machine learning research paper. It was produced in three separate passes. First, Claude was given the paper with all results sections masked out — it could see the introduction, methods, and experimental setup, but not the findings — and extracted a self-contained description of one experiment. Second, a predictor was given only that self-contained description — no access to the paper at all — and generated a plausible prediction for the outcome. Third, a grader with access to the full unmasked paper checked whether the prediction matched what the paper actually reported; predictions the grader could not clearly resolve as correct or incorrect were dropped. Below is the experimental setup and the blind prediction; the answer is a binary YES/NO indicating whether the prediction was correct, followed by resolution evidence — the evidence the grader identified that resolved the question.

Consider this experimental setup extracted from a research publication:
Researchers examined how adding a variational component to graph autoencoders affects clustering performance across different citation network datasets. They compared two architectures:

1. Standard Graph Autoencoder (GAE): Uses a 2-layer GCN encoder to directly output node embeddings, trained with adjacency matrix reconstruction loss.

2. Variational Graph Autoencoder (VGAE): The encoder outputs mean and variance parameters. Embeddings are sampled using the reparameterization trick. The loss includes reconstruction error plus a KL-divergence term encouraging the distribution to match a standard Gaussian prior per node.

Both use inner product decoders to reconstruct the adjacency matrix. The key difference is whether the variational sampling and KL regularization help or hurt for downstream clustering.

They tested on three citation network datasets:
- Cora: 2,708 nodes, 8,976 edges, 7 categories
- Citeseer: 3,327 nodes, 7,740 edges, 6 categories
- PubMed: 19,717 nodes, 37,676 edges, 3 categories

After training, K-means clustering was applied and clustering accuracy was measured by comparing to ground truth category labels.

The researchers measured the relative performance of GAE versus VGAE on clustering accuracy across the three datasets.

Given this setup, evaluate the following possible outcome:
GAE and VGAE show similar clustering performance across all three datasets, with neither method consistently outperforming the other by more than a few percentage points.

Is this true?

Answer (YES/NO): NO